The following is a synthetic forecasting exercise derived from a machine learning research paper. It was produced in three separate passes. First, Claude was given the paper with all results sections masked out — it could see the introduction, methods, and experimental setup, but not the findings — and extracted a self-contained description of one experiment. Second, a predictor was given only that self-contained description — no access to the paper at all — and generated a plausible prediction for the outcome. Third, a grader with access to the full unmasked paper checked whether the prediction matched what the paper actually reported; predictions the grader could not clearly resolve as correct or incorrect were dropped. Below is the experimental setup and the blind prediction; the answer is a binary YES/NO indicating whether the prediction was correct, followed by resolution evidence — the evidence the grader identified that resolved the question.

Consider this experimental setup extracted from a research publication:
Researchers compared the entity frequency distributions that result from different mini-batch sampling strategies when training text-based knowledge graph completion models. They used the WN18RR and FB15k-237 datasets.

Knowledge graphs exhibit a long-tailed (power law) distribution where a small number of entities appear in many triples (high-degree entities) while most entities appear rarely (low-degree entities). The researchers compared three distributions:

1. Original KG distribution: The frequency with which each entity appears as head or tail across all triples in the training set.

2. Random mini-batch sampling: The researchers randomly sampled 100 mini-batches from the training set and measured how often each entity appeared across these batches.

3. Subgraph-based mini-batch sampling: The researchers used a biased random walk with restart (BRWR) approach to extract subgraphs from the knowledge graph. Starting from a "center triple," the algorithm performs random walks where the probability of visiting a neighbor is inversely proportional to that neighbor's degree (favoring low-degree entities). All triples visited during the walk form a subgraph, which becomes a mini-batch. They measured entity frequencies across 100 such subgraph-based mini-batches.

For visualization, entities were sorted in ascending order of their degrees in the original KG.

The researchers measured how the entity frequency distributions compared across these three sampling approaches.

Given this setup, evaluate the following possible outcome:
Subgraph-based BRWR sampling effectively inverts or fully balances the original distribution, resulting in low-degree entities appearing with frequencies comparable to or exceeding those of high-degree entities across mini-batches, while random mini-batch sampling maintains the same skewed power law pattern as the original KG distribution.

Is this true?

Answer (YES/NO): NO